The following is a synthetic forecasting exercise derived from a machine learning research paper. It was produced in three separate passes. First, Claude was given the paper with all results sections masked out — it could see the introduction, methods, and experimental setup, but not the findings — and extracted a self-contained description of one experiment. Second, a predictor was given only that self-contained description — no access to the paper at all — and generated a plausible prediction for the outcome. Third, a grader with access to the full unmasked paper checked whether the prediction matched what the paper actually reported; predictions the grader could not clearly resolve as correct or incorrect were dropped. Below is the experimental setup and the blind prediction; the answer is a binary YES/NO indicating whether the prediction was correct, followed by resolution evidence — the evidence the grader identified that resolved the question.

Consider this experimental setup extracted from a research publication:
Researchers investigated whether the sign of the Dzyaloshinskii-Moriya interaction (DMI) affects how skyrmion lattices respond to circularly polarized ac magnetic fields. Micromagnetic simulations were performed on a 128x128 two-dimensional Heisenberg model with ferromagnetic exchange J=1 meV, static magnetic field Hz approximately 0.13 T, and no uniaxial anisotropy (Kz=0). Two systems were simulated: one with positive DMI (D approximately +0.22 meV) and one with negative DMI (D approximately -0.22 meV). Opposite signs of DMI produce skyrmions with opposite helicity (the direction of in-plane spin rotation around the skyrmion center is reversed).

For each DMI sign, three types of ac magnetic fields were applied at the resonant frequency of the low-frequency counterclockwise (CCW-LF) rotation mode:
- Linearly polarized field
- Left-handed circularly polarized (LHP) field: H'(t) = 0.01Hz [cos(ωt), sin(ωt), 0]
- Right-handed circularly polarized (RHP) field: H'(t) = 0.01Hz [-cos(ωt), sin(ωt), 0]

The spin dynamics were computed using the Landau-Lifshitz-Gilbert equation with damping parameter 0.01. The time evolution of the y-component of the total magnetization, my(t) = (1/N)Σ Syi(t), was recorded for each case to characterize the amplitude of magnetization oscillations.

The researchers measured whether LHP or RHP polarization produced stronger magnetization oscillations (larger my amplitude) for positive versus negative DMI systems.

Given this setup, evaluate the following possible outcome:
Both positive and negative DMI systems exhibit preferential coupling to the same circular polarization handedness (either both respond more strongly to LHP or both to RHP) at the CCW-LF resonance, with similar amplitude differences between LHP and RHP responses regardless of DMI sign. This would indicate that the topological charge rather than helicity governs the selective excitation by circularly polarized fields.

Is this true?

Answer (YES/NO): YES